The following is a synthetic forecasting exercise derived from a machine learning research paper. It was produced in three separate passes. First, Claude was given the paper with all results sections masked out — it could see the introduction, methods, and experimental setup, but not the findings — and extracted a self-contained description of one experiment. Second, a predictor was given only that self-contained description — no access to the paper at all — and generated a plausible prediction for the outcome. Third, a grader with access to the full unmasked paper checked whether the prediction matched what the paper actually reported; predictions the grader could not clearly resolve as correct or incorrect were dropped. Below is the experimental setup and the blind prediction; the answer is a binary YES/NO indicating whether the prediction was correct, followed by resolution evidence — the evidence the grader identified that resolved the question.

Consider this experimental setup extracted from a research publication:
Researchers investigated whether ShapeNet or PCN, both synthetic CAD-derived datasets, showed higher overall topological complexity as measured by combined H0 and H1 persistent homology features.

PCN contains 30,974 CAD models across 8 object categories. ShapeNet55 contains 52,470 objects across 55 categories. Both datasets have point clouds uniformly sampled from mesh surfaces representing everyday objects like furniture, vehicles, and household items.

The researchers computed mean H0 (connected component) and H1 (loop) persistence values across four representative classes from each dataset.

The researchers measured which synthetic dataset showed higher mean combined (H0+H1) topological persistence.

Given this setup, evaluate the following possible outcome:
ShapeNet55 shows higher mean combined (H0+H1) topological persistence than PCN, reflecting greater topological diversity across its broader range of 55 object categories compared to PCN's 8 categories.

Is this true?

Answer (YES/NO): YES